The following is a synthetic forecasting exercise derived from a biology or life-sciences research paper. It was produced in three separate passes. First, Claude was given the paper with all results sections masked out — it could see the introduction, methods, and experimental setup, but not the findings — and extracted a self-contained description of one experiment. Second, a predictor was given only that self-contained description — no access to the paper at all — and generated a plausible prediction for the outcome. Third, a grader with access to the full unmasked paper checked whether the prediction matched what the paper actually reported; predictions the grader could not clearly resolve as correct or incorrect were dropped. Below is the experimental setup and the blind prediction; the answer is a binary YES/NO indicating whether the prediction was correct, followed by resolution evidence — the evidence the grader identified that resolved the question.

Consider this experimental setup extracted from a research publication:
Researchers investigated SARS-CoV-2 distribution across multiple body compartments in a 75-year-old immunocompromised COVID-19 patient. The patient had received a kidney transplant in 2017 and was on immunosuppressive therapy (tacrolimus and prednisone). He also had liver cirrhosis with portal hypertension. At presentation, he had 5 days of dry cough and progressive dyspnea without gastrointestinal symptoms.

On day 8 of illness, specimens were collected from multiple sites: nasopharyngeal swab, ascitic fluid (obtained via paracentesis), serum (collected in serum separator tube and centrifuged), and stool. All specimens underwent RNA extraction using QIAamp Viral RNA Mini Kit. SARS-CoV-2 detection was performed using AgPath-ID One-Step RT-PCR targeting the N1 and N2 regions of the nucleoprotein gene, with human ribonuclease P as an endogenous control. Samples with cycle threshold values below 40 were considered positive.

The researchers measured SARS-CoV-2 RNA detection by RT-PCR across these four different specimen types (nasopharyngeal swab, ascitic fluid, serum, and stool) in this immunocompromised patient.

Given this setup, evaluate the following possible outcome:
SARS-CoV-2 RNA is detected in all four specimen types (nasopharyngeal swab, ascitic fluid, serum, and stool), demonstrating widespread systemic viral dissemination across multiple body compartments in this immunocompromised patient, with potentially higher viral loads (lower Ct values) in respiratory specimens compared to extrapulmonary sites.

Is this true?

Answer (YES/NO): NO